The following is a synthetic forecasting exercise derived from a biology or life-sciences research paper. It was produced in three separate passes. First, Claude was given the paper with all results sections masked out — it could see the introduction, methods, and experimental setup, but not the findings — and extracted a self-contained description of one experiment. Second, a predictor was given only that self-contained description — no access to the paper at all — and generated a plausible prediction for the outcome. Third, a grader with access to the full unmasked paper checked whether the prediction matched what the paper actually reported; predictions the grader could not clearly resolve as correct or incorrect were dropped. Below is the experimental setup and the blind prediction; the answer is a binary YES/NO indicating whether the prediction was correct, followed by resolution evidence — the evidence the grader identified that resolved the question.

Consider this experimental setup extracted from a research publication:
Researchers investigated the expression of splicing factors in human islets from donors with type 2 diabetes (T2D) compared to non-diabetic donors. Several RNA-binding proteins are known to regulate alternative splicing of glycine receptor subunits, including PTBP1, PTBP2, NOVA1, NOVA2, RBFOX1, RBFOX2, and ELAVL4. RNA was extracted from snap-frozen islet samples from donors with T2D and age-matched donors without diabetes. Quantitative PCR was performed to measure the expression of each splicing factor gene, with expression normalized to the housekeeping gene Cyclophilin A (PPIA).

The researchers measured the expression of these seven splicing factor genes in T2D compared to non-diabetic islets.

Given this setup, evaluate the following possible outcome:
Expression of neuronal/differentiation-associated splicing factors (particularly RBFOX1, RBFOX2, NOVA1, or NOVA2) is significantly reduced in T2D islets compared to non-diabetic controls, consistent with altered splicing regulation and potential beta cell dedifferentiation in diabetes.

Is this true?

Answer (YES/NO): NO